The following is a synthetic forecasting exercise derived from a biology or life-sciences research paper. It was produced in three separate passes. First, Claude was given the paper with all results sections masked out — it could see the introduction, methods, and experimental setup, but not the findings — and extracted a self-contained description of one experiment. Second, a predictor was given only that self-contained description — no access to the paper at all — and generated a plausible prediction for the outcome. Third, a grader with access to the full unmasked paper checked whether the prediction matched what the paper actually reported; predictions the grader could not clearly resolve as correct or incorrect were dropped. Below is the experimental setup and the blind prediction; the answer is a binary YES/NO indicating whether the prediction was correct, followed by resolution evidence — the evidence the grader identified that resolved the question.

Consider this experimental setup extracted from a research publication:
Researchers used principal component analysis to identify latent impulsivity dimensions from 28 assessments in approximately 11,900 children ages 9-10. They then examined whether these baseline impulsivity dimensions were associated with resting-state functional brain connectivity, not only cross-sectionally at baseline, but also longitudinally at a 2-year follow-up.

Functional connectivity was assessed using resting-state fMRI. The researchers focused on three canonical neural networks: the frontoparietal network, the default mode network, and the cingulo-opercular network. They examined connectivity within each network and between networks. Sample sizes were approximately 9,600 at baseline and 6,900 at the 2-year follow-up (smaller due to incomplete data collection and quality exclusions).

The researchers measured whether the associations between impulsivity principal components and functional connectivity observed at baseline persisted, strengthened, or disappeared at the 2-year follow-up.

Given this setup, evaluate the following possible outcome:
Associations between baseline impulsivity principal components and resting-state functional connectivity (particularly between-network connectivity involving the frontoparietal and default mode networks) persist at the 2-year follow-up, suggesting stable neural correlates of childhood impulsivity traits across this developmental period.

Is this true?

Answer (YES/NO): NO